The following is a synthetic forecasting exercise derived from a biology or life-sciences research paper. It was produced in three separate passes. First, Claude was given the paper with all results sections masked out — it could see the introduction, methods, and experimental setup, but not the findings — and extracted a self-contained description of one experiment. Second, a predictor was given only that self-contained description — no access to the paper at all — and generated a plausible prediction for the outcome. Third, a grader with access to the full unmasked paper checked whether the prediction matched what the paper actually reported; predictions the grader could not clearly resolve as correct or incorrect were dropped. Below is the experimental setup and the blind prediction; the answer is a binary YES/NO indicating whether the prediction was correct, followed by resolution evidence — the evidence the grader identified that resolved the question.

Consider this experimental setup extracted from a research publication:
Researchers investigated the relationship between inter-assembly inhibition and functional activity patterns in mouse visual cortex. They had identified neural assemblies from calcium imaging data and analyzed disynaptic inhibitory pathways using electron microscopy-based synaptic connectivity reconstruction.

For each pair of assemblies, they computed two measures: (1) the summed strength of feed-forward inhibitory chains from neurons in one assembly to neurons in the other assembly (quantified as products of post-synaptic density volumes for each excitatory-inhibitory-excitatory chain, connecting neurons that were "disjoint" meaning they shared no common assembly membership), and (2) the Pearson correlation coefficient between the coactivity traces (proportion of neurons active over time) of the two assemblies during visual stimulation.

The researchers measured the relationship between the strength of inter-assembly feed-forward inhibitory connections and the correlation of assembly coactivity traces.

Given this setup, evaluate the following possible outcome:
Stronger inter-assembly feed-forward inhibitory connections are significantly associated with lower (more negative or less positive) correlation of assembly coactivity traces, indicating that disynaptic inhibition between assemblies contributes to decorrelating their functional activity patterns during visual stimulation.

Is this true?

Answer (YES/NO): YES